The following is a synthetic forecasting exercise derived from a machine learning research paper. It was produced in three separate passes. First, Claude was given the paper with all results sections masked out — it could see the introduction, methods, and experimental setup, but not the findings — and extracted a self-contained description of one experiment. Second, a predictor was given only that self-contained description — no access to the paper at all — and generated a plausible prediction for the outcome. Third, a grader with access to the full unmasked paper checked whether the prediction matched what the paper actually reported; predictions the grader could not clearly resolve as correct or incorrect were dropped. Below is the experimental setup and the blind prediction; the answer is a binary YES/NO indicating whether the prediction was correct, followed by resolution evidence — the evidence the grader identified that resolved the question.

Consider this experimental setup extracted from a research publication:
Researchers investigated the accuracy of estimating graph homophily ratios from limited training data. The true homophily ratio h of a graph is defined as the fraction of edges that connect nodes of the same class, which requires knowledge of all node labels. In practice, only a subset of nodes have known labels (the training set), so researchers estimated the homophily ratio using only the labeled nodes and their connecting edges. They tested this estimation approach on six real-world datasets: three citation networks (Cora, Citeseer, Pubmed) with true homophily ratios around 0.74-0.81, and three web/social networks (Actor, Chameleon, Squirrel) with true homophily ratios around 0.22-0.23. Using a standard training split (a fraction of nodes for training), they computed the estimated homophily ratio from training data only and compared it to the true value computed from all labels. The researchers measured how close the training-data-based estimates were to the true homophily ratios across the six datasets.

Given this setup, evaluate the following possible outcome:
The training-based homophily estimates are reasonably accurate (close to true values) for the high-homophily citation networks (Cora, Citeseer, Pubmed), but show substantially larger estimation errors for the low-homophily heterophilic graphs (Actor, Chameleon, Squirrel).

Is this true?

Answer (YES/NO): NO